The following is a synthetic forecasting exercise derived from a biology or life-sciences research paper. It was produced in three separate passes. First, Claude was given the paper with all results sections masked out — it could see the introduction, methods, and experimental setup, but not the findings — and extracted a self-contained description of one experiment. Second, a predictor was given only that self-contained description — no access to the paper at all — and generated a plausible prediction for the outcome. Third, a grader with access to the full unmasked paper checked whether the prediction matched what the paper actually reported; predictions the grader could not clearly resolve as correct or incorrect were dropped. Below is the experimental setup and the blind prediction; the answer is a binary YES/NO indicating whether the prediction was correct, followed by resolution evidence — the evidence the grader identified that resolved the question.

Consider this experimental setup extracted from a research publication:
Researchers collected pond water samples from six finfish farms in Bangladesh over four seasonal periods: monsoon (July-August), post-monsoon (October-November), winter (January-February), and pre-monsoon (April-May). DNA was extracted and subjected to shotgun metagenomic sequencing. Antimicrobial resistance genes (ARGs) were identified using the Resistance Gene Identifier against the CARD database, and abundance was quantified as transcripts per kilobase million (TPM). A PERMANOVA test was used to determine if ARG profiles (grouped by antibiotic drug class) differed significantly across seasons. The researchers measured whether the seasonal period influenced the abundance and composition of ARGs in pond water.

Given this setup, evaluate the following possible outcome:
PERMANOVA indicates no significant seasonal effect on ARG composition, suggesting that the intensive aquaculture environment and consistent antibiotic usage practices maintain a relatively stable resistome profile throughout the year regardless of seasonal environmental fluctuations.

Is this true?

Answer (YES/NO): YES